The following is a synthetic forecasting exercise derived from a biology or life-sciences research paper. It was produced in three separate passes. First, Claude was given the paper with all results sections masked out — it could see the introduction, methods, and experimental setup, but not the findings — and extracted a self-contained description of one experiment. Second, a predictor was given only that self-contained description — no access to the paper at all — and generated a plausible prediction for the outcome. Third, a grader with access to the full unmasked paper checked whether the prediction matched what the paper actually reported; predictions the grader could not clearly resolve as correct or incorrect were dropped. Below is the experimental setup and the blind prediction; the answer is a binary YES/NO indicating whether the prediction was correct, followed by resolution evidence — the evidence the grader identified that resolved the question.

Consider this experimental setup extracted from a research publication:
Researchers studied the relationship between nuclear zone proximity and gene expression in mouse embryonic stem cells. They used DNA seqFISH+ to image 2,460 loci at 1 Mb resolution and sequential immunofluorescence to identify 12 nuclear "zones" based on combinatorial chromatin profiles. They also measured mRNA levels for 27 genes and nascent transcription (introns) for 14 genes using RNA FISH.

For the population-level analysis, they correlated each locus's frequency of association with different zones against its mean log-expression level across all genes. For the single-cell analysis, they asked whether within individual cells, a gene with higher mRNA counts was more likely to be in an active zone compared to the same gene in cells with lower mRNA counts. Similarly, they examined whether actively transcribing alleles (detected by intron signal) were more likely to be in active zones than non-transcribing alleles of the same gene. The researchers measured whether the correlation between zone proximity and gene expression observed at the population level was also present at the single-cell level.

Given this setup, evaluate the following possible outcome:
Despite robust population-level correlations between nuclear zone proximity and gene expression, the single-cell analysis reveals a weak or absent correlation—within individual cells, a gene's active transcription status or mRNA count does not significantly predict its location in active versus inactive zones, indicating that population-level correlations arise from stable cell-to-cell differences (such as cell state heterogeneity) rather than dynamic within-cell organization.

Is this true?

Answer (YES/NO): YES